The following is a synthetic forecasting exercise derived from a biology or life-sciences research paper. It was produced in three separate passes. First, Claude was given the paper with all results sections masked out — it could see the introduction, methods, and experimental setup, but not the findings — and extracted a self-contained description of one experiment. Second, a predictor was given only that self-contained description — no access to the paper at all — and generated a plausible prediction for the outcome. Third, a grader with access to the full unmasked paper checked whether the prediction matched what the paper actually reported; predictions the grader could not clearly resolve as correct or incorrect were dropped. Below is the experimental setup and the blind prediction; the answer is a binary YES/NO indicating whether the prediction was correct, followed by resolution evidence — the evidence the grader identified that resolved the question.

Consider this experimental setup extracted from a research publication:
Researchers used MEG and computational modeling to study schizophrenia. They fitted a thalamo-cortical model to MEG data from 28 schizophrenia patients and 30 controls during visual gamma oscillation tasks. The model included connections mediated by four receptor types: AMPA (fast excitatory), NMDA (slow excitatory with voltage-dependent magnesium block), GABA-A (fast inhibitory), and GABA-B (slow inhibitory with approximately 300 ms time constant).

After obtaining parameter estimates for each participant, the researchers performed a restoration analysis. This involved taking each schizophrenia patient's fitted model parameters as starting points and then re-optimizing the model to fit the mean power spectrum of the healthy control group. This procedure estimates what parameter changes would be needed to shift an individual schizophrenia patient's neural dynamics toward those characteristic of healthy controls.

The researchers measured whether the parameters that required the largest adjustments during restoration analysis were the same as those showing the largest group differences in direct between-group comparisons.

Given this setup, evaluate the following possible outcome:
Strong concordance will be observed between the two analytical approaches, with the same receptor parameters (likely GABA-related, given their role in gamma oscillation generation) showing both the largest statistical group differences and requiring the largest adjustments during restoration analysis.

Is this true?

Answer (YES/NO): NO